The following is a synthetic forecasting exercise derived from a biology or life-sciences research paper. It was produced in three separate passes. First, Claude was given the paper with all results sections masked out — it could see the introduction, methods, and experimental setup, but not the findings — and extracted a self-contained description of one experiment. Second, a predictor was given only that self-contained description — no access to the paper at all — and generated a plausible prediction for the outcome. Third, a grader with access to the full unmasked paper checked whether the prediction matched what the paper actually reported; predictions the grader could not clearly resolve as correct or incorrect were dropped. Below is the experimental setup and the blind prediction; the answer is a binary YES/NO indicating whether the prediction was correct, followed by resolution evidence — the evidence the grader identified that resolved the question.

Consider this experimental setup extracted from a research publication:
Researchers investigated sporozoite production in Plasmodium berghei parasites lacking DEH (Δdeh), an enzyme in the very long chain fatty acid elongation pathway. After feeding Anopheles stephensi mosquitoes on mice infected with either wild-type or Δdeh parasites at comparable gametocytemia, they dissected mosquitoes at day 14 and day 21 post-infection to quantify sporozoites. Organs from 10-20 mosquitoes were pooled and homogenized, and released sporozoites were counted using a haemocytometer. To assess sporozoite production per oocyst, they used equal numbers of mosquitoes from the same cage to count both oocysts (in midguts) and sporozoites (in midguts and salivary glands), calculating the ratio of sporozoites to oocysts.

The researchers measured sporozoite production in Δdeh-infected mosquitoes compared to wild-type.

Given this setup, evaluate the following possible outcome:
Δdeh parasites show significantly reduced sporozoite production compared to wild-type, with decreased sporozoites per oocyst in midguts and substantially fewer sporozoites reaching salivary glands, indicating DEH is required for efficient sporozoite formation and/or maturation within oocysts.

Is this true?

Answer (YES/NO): NO